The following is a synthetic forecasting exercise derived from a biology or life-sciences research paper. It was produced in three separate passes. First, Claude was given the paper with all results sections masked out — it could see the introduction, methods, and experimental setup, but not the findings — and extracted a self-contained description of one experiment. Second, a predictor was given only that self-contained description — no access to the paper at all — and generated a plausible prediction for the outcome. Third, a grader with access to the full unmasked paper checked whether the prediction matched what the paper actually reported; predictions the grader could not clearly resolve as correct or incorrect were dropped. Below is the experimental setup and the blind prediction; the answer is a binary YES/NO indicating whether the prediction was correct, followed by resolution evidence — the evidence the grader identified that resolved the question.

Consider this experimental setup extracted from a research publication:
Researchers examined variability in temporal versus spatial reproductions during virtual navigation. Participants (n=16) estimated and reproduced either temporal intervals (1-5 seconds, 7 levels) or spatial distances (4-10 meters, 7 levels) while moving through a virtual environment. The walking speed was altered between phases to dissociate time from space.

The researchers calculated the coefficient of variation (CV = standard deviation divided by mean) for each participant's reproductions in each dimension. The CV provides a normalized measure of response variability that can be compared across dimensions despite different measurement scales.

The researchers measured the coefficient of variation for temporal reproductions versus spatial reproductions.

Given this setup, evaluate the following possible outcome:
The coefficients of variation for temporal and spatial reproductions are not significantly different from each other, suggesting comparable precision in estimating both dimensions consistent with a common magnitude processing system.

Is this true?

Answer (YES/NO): NO